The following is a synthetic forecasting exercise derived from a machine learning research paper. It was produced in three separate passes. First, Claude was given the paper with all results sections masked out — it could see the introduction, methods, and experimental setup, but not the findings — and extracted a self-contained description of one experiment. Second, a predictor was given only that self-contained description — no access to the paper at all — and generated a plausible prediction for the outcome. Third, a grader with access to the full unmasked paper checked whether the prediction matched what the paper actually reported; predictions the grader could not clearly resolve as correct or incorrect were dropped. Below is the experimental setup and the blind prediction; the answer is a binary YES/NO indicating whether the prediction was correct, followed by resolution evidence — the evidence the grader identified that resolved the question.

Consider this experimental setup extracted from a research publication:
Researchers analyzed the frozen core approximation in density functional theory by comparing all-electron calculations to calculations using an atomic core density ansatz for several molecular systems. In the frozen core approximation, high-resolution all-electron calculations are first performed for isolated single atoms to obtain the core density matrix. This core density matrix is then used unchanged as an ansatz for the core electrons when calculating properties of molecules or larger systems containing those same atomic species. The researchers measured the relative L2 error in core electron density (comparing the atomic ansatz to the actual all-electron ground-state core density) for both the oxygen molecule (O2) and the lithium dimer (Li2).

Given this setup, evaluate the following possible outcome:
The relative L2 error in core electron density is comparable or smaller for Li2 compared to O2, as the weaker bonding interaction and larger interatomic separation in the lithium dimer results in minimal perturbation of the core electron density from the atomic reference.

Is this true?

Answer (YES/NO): NO